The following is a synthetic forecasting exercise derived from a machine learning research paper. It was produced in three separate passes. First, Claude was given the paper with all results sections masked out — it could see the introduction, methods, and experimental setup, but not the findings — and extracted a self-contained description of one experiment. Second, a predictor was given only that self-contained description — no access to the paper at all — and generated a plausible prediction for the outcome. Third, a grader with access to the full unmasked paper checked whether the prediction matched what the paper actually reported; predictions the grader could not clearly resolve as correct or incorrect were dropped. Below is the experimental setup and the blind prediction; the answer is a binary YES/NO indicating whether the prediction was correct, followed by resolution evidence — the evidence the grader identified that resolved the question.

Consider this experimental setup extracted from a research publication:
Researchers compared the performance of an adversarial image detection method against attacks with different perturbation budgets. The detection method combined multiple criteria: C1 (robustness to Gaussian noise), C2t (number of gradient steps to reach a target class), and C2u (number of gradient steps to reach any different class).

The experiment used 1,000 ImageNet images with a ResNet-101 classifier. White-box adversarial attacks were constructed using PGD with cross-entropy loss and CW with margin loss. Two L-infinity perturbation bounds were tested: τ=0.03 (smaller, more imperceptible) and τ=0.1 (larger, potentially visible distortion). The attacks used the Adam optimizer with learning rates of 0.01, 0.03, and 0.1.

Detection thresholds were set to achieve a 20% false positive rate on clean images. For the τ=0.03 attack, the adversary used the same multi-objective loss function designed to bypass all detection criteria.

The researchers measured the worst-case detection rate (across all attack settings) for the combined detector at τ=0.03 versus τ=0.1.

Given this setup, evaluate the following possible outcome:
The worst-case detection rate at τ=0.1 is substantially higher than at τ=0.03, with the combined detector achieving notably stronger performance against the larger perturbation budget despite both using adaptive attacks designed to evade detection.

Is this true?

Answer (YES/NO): NO